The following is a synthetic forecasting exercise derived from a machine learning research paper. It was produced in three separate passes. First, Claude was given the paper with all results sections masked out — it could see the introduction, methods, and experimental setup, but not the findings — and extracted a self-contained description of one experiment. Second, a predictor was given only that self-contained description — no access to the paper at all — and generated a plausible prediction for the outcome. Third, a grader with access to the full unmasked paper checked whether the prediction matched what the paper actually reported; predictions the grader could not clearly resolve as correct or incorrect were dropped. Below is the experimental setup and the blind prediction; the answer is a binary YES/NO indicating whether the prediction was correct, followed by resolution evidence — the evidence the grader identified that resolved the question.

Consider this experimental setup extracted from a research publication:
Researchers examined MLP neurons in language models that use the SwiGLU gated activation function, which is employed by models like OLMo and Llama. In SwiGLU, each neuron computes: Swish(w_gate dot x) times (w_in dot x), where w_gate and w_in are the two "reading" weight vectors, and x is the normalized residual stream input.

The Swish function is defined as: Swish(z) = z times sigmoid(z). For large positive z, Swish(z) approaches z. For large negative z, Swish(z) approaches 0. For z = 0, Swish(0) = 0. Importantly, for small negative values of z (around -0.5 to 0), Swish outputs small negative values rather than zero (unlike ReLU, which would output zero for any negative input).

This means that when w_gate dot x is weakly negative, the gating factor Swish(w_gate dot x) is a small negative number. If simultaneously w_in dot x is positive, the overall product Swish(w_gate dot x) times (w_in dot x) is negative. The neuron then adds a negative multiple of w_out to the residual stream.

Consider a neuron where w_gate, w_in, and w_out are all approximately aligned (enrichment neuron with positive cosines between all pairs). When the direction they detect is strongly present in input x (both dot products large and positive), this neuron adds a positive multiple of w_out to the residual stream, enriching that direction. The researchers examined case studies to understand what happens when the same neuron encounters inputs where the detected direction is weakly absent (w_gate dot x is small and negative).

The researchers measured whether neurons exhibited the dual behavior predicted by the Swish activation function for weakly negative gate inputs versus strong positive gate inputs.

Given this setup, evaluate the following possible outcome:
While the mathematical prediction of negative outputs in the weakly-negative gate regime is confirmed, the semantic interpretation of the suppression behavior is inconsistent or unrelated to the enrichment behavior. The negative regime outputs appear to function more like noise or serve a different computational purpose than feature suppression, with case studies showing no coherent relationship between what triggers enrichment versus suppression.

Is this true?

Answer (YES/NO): NO